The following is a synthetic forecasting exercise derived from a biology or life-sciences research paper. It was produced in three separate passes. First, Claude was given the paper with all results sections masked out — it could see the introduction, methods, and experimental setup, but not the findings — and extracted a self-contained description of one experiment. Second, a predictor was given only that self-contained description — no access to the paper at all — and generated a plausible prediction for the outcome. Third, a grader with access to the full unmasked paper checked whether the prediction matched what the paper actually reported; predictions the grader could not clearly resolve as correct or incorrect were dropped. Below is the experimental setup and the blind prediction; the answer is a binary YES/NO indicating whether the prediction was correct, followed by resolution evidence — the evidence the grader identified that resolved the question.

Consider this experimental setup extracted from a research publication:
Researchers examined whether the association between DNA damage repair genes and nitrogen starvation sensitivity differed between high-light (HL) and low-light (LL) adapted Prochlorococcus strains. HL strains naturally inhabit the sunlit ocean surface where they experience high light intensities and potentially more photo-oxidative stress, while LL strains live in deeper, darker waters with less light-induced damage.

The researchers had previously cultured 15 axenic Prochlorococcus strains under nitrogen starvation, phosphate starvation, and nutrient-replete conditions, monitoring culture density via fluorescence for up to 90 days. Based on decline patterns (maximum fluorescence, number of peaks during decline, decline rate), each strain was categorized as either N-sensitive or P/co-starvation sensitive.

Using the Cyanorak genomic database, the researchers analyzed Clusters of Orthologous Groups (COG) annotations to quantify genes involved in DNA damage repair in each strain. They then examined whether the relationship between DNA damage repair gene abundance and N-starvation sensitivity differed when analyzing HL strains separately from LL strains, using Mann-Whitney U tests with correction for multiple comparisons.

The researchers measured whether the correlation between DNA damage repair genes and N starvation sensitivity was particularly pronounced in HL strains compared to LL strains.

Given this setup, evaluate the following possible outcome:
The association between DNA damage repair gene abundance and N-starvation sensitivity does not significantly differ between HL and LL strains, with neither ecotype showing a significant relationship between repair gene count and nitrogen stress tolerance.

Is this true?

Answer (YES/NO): NO